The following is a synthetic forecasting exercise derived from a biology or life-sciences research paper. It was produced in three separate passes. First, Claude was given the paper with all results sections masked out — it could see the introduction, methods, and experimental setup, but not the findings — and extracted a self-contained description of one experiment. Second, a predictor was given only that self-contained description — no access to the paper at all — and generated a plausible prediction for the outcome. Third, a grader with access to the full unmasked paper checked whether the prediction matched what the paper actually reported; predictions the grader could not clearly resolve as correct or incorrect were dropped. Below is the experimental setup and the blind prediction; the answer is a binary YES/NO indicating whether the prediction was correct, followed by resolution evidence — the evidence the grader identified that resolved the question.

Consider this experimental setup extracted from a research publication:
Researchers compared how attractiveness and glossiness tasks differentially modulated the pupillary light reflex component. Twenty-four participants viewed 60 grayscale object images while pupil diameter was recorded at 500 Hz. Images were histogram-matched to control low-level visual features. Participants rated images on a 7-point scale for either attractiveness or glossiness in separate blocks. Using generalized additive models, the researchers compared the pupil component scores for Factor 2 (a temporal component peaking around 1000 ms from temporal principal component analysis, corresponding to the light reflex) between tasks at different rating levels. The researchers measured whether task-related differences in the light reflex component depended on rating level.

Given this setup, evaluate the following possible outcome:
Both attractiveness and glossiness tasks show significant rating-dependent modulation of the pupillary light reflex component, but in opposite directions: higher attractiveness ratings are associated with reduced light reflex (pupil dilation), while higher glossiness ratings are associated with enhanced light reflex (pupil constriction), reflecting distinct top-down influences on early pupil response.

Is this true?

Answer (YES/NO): NO